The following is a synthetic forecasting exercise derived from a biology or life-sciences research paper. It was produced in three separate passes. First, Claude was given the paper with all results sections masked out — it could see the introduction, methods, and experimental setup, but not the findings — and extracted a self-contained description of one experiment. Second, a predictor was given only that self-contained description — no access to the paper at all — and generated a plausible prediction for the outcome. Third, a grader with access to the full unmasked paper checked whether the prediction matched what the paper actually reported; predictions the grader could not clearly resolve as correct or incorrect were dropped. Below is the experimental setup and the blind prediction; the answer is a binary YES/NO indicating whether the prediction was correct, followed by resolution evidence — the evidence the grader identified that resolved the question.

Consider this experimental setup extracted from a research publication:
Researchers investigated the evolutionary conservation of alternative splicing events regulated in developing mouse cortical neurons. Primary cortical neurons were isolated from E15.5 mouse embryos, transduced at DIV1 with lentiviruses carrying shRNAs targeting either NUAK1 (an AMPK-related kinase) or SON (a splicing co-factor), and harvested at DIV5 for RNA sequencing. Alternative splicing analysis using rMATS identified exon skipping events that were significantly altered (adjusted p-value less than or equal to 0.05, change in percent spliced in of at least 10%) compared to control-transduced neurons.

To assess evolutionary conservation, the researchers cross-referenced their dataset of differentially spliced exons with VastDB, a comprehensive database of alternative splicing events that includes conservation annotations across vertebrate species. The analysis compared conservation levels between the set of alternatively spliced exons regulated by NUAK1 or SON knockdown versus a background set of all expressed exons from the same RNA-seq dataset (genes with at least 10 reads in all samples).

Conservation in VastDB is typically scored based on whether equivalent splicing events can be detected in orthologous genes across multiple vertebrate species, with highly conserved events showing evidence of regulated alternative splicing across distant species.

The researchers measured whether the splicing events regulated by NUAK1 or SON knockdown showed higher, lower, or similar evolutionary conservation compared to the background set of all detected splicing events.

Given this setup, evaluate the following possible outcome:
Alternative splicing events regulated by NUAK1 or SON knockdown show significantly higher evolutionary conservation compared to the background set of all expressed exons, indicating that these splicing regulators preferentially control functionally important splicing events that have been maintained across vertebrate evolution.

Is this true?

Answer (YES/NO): YES